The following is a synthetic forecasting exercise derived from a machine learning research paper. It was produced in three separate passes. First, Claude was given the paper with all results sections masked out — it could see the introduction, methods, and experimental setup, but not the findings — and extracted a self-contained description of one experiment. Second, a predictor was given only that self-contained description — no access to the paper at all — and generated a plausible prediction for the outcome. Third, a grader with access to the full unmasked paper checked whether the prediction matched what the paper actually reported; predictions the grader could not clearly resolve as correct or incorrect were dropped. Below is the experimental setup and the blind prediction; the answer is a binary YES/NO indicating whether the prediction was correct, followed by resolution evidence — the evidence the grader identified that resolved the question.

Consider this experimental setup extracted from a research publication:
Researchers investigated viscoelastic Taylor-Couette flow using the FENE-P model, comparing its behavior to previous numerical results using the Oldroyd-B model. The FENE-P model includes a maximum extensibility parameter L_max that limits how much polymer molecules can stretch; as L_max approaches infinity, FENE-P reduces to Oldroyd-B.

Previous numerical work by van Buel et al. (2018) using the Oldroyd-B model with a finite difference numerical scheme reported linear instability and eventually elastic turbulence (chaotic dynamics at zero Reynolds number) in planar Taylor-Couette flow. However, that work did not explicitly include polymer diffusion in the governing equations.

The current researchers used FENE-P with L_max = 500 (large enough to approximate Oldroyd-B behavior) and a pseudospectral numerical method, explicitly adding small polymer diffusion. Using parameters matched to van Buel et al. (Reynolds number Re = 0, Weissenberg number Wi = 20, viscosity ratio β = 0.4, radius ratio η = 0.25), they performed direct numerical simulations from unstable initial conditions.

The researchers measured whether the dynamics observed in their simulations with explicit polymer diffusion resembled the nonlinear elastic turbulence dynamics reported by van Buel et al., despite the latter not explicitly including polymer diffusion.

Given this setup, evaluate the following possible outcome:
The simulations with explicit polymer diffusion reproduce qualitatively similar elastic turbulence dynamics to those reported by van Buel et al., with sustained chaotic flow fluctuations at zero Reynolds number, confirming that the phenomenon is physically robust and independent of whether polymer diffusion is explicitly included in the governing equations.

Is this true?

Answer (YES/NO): NO